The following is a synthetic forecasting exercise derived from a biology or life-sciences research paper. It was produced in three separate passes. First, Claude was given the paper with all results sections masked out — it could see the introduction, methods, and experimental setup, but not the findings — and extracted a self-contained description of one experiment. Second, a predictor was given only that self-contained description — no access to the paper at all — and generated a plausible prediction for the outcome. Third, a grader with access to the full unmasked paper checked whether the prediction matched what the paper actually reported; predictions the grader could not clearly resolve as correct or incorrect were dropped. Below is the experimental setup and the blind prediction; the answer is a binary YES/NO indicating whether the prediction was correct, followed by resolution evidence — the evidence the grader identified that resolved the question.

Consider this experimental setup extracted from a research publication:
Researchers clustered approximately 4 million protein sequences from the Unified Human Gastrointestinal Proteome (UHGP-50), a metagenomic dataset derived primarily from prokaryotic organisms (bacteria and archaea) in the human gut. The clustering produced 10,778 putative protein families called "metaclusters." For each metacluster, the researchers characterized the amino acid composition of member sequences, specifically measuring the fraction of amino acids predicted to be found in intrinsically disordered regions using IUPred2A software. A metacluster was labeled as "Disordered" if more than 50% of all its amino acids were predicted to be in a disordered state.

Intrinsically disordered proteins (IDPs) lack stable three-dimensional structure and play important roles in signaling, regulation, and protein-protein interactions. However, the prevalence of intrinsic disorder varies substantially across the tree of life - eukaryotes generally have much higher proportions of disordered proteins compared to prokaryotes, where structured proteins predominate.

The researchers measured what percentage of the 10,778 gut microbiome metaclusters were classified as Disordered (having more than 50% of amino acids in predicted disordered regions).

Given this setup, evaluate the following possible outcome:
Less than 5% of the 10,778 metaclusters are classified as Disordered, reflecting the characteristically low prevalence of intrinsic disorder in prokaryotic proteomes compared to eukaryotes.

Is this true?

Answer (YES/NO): YES